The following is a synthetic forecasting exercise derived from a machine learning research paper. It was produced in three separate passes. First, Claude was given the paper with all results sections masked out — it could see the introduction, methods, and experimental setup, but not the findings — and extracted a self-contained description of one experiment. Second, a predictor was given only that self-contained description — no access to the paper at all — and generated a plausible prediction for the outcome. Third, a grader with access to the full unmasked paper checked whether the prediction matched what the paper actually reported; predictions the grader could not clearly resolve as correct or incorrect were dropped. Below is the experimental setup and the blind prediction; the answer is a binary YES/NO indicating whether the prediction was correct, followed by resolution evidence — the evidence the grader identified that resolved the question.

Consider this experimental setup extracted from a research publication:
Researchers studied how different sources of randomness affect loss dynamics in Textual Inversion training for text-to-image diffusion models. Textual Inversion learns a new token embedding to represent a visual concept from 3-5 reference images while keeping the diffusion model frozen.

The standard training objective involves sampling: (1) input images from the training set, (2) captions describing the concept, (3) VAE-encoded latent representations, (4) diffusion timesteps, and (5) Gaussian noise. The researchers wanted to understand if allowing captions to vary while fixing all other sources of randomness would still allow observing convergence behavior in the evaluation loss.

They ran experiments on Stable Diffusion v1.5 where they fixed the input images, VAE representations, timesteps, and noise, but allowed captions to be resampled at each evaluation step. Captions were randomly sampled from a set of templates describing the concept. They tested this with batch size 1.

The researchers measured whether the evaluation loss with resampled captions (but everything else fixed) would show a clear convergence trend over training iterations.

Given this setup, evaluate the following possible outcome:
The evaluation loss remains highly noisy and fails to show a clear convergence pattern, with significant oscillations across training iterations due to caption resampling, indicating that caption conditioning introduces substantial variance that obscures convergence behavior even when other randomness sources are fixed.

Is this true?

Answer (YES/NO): NO